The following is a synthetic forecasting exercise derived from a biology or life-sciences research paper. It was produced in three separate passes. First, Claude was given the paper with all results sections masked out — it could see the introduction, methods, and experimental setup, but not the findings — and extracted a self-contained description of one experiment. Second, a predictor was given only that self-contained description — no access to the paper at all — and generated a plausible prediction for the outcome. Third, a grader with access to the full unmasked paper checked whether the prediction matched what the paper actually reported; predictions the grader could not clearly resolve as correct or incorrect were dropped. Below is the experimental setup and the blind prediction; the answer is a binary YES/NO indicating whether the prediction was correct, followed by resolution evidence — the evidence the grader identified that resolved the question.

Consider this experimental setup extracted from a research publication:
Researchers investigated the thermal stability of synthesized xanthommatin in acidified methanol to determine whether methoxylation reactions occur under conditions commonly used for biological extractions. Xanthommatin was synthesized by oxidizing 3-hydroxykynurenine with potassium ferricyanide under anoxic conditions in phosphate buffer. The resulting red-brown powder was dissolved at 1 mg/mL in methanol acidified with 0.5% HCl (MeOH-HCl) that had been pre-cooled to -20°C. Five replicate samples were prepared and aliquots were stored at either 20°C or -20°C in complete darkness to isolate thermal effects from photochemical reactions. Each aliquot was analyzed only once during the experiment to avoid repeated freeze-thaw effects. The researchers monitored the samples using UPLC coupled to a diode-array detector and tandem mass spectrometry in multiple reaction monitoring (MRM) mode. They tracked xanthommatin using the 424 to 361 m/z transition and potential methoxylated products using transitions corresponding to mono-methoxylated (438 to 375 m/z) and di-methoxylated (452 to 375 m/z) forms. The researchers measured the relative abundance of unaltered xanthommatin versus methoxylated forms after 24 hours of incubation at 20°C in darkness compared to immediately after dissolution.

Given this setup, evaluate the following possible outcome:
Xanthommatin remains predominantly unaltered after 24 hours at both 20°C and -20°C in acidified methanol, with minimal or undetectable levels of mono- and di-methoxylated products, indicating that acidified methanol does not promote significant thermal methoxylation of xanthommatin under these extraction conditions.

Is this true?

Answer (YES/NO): NO